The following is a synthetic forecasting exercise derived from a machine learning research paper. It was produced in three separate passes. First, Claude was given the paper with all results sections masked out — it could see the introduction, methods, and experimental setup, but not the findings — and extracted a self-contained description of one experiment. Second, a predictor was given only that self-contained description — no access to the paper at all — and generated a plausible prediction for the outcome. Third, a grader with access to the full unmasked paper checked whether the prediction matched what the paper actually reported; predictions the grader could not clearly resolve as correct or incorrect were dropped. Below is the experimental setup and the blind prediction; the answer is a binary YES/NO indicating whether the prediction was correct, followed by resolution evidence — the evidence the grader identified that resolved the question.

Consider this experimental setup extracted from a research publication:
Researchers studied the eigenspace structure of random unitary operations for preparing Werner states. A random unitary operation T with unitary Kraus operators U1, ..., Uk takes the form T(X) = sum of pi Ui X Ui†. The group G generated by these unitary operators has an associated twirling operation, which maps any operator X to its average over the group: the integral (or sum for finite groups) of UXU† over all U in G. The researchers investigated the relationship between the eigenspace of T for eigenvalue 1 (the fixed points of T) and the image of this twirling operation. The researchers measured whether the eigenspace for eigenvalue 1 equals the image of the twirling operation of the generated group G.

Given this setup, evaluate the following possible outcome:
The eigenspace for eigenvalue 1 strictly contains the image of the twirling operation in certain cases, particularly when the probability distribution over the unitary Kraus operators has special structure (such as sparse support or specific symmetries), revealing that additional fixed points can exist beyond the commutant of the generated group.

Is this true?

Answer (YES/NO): NO